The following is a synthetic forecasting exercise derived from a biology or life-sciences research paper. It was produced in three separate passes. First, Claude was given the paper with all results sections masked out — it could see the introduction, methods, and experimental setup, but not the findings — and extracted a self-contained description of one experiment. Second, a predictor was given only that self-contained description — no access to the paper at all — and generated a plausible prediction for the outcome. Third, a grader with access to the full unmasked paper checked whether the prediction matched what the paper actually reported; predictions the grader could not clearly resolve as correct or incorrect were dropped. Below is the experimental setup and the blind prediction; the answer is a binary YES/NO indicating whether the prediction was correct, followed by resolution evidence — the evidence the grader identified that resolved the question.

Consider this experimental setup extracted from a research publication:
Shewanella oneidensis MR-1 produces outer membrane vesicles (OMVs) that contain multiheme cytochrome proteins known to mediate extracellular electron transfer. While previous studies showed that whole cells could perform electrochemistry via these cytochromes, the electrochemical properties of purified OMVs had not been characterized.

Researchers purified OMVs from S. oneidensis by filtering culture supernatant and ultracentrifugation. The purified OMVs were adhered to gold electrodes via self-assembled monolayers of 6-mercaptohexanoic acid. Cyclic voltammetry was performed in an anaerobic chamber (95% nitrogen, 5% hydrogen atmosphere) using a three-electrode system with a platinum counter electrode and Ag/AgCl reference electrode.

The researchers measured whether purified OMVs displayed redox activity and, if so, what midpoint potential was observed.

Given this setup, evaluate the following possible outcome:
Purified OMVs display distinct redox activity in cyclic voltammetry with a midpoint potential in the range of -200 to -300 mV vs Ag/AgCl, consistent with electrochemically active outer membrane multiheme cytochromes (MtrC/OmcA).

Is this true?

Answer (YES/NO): NO